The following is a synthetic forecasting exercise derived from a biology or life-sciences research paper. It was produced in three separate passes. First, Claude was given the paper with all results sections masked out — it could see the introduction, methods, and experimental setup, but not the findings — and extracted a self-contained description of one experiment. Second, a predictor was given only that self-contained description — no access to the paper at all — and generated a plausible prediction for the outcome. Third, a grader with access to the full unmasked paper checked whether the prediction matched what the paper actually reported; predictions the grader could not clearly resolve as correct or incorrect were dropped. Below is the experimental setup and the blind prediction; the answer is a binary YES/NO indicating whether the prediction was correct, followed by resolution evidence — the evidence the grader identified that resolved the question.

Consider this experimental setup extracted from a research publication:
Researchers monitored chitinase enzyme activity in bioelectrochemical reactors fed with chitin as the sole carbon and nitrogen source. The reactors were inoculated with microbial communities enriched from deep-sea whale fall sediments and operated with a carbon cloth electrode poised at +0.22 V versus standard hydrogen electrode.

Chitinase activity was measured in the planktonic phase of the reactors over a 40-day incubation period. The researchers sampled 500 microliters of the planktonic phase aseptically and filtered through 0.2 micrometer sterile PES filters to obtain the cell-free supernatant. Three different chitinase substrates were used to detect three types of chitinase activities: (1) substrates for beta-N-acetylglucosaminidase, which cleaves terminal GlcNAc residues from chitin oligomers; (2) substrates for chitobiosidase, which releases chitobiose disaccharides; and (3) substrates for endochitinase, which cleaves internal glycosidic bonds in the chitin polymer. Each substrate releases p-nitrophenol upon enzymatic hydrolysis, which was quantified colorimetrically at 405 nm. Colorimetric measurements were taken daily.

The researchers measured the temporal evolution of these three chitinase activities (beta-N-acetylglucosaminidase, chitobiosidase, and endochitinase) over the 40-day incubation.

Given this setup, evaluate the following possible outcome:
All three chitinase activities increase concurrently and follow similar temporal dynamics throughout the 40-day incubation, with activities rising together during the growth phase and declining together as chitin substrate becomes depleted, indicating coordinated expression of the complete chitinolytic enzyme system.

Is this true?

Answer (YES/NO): NO